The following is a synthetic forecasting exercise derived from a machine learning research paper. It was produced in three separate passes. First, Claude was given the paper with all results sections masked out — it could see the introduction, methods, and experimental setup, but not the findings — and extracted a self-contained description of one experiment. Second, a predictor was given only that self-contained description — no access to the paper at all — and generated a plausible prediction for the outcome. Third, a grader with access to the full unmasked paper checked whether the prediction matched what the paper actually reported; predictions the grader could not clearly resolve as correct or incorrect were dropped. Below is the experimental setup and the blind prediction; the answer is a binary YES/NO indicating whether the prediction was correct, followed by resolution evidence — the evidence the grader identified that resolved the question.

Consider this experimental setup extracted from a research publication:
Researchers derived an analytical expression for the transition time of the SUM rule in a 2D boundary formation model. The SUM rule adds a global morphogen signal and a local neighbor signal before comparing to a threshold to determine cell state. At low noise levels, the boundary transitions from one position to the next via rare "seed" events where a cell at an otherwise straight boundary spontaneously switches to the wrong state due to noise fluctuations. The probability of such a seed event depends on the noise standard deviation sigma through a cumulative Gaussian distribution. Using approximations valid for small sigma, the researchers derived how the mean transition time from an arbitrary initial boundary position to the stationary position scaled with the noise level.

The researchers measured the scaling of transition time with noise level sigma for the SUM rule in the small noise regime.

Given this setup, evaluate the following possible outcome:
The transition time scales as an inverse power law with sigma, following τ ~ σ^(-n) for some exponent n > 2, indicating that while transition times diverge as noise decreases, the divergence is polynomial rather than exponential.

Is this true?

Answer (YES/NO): NO